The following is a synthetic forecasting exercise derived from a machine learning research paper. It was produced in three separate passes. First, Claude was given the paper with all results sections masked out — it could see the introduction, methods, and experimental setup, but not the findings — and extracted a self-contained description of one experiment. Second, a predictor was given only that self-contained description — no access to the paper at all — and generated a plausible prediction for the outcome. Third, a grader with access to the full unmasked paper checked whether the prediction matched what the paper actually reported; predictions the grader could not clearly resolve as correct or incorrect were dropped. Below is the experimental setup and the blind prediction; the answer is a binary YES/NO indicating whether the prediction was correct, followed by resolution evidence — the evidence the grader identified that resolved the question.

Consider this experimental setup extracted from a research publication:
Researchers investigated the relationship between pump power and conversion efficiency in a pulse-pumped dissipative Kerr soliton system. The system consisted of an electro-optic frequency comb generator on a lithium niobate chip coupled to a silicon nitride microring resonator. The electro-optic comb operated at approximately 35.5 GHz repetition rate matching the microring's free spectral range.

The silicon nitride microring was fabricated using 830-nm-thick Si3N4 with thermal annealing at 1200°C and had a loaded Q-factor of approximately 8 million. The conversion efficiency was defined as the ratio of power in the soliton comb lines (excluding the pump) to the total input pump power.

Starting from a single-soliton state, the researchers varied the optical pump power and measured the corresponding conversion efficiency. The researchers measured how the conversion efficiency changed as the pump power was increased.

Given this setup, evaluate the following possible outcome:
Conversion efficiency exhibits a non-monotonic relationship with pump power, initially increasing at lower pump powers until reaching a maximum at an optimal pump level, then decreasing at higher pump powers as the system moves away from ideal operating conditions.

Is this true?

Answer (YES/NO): NO